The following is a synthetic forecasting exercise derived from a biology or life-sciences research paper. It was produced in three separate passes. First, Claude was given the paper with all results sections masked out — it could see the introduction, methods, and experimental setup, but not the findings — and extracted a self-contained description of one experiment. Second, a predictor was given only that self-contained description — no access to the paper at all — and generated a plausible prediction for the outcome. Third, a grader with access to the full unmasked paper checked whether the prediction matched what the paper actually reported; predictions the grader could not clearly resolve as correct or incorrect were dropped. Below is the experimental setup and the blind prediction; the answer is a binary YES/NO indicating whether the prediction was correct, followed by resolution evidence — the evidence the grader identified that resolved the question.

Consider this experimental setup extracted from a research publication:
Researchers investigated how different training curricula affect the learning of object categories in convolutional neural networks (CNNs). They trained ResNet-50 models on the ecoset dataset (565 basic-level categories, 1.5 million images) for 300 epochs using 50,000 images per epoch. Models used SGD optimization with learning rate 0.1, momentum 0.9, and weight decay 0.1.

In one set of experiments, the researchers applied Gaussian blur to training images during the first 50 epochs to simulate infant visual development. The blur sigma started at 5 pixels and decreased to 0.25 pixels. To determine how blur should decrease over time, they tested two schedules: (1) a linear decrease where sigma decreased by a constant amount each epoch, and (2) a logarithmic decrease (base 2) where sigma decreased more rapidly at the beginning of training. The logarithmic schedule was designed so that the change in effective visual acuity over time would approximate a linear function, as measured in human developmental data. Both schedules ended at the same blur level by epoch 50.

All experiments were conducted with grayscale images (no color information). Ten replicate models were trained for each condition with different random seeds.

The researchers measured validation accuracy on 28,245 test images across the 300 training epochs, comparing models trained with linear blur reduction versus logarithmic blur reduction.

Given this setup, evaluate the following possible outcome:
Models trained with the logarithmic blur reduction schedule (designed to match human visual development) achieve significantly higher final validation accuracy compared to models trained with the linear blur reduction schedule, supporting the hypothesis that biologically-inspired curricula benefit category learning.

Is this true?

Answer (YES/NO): NO